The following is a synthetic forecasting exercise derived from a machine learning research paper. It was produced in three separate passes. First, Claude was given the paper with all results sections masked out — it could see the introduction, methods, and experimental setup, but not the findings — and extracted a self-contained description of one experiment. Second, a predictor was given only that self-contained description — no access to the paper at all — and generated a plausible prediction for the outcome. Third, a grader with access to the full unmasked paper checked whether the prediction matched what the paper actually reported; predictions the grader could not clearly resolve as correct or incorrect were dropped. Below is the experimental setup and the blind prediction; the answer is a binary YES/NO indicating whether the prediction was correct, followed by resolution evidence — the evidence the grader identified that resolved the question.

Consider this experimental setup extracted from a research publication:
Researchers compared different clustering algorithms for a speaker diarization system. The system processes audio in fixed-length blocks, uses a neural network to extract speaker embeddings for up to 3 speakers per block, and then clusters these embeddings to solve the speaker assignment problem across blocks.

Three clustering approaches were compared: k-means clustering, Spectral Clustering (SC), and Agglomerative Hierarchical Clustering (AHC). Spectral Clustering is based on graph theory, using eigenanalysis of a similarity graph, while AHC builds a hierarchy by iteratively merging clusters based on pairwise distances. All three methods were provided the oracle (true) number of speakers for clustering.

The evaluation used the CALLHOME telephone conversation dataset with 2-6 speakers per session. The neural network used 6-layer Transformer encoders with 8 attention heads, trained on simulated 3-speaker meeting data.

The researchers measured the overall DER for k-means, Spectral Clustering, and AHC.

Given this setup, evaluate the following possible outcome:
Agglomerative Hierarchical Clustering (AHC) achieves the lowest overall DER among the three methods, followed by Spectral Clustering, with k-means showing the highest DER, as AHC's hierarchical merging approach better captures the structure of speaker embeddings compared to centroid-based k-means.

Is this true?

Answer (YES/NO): YES